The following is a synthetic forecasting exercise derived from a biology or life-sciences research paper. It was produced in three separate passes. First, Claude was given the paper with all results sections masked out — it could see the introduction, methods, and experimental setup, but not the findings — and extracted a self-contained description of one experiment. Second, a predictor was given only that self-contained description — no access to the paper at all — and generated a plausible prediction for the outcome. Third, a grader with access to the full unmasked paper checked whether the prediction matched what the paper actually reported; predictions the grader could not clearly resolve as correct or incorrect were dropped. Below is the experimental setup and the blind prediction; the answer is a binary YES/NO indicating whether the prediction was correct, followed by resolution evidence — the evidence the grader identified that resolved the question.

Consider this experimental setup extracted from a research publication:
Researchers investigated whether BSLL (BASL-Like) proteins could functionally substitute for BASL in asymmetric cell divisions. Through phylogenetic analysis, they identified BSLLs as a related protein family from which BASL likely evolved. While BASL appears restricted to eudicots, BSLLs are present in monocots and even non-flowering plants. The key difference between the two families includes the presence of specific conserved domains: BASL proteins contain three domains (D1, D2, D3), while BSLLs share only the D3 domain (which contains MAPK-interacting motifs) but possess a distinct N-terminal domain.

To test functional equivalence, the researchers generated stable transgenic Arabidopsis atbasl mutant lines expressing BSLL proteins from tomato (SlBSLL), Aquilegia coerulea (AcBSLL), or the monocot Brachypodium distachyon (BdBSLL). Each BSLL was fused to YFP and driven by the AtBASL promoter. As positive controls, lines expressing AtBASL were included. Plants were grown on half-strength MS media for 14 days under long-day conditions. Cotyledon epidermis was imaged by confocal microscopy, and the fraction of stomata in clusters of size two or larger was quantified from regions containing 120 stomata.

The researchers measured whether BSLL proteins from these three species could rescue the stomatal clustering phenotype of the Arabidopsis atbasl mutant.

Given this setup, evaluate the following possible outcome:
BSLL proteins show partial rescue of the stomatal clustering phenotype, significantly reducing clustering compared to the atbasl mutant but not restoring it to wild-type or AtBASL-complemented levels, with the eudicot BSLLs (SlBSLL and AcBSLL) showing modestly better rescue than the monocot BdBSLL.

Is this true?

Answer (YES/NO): NO